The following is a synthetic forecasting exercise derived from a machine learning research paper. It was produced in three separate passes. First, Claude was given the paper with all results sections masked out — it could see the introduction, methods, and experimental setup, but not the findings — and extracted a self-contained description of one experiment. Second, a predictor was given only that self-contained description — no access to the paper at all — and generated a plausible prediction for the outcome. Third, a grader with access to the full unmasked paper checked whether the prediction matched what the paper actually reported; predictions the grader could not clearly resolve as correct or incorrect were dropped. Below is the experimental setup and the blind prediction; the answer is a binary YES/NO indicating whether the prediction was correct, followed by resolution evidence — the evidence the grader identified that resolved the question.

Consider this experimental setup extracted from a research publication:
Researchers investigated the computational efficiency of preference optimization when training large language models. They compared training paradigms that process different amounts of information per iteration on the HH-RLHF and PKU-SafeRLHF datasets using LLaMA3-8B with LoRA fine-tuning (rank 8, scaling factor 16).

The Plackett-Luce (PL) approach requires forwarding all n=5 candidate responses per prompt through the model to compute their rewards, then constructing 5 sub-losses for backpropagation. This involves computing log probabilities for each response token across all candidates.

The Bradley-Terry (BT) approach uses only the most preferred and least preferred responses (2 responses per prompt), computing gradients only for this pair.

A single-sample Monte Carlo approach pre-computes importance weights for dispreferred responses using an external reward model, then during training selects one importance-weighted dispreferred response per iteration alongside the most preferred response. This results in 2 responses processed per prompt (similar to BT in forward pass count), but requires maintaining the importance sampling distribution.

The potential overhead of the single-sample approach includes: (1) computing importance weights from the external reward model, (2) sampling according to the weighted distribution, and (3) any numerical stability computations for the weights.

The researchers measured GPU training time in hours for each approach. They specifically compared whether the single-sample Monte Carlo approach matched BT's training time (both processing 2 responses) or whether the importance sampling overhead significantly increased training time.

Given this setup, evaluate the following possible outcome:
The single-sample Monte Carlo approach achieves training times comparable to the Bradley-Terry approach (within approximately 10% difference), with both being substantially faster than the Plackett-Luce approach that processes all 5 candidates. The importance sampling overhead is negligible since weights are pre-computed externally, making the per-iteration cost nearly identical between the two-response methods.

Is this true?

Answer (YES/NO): YES